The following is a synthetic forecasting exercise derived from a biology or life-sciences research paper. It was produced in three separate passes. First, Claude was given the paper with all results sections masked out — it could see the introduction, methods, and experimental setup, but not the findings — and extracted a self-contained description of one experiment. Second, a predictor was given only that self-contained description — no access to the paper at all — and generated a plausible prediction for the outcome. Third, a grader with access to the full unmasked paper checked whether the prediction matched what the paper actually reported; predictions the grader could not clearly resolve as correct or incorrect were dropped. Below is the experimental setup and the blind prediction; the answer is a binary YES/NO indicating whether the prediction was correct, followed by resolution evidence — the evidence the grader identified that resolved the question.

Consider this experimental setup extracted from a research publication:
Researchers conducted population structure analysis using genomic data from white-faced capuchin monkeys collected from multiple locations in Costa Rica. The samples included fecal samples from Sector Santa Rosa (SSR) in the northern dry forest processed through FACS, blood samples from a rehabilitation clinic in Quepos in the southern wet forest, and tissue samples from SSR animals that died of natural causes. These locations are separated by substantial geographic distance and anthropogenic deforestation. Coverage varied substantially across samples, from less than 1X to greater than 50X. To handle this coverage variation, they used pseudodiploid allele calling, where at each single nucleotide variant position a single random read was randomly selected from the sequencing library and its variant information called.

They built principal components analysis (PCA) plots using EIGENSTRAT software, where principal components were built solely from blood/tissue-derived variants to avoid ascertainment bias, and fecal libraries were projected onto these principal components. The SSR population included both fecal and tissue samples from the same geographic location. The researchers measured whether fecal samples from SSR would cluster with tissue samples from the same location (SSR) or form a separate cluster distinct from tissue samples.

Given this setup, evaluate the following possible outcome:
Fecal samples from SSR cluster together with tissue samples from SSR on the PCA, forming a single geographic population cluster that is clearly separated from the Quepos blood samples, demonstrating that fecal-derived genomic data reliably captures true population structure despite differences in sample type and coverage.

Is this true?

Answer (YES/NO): YES